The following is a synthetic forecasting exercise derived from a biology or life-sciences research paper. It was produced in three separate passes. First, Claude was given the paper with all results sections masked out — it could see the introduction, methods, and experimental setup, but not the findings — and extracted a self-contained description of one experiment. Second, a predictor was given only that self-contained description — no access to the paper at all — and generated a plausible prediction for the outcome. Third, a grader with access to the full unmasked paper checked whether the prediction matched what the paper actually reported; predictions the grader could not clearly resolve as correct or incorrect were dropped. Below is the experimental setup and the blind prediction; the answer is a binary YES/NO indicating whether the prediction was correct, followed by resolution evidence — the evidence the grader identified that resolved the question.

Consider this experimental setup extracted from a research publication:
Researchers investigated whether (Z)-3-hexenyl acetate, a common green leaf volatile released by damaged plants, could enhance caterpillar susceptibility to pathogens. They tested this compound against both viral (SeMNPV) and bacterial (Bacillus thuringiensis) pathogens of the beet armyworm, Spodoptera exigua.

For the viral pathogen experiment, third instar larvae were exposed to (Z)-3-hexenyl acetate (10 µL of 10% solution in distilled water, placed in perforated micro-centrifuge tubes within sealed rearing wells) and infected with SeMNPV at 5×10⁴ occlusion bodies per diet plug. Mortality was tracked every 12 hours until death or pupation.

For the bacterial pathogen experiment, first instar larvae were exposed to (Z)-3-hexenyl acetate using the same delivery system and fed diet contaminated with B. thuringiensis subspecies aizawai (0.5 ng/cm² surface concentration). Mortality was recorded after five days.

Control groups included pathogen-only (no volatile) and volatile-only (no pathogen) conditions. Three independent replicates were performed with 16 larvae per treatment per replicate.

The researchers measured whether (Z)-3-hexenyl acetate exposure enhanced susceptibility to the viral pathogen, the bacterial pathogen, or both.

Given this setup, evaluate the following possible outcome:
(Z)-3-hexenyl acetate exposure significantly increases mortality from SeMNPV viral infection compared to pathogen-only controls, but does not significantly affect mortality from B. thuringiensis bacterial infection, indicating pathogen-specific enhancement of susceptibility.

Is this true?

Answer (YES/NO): NO